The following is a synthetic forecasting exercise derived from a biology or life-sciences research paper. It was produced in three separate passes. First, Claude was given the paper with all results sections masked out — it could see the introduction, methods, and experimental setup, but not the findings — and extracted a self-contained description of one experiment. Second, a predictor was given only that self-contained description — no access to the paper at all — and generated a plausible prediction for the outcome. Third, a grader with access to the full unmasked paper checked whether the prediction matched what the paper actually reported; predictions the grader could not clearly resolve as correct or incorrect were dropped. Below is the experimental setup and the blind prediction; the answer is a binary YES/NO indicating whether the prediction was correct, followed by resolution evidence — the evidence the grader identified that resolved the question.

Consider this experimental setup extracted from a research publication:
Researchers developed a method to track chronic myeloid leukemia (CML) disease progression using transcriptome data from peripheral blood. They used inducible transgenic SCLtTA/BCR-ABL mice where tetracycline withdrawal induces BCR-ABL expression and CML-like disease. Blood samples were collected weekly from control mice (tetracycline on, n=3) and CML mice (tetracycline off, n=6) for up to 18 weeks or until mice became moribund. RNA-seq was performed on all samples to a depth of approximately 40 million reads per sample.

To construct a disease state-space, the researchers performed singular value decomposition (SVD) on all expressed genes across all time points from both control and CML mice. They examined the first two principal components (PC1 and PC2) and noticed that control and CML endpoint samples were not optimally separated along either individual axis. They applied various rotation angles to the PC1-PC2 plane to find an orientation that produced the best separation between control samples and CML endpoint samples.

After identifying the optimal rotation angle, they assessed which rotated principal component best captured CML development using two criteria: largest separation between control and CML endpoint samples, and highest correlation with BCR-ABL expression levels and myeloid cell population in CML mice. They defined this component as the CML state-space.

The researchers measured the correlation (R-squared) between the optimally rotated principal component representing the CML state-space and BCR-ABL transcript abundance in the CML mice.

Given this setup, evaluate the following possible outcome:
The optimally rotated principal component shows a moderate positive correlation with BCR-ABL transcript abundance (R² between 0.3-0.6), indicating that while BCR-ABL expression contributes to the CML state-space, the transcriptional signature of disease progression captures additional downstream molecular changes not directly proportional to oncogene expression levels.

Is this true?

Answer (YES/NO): YES